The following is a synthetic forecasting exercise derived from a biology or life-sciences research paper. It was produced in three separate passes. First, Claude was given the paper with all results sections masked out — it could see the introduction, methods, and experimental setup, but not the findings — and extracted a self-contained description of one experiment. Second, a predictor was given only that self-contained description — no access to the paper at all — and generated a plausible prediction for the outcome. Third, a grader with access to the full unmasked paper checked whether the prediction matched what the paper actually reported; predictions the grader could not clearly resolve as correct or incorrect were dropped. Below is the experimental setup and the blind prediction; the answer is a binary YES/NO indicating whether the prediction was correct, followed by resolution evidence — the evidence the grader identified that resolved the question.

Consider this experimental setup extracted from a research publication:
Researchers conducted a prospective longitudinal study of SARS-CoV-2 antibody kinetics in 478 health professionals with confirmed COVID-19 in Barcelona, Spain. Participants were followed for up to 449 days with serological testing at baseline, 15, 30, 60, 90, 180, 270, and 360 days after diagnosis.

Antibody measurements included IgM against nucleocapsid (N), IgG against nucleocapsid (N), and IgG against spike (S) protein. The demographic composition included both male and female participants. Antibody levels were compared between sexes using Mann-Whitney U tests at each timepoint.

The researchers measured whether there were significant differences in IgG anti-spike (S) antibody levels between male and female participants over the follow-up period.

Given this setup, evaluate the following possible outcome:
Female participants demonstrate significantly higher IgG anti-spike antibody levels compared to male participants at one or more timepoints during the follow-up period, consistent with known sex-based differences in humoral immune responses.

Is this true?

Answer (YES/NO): NO